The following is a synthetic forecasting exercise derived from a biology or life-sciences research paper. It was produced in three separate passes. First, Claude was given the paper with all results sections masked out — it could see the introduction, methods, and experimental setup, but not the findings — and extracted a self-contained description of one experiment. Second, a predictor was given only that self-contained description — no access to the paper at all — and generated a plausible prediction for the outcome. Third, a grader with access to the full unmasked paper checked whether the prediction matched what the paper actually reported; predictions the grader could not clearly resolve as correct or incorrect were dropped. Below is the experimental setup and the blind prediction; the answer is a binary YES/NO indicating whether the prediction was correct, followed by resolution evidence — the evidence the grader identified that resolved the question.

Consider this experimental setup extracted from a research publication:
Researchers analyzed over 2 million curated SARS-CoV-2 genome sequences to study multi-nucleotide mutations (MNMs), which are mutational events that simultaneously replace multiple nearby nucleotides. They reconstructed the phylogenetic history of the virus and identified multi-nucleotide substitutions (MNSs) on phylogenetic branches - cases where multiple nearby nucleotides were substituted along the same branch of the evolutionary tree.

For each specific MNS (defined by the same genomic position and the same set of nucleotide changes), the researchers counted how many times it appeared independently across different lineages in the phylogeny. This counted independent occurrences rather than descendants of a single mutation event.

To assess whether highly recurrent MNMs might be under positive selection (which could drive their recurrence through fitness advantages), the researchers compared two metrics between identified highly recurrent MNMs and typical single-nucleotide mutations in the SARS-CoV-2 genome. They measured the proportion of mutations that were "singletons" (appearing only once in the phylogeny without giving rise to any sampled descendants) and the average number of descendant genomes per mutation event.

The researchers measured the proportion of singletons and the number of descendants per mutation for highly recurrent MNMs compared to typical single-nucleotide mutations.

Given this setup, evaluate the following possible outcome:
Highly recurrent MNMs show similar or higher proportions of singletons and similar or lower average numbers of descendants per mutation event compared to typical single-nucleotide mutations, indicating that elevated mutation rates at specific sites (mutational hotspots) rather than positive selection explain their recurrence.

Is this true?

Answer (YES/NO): YES